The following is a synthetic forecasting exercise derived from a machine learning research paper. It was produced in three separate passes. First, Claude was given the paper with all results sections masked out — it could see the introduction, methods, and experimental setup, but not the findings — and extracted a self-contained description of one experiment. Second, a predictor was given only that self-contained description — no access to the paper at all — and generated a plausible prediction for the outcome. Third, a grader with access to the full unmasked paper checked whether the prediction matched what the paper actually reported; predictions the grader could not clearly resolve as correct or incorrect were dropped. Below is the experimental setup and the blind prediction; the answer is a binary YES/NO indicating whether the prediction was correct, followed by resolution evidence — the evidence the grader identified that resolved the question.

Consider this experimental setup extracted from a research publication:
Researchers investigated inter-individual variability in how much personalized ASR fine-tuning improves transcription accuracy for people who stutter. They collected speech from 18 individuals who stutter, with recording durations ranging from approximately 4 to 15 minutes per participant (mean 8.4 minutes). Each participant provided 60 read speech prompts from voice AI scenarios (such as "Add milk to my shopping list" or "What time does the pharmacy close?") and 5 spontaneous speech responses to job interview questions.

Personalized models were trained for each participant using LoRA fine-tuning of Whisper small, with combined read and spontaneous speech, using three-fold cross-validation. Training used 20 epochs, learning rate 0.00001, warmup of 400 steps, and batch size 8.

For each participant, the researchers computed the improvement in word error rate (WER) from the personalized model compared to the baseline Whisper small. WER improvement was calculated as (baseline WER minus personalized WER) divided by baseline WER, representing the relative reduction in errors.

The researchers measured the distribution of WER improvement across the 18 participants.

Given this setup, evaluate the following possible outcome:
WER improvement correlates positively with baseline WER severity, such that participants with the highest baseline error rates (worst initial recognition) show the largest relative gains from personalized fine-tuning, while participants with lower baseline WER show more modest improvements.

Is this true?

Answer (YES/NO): YES